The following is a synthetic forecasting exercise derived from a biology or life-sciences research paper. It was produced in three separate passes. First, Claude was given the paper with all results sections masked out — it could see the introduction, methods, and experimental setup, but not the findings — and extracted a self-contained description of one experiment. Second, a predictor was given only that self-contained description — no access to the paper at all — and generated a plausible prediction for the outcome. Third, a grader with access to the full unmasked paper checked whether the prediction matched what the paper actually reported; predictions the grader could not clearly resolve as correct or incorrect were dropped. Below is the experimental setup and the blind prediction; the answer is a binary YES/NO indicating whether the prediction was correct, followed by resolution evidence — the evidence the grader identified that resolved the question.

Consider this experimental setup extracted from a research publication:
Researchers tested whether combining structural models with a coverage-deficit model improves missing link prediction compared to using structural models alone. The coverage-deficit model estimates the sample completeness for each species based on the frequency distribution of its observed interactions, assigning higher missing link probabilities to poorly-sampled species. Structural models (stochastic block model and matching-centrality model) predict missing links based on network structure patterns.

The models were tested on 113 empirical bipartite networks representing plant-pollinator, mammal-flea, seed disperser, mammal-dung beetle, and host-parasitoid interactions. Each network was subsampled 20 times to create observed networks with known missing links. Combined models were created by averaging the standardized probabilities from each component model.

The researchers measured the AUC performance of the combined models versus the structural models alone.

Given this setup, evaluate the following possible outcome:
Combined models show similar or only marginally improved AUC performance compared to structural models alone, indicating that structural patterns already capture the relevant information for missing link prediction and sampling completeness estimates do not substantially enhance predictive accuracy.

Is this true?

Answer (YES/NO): NO